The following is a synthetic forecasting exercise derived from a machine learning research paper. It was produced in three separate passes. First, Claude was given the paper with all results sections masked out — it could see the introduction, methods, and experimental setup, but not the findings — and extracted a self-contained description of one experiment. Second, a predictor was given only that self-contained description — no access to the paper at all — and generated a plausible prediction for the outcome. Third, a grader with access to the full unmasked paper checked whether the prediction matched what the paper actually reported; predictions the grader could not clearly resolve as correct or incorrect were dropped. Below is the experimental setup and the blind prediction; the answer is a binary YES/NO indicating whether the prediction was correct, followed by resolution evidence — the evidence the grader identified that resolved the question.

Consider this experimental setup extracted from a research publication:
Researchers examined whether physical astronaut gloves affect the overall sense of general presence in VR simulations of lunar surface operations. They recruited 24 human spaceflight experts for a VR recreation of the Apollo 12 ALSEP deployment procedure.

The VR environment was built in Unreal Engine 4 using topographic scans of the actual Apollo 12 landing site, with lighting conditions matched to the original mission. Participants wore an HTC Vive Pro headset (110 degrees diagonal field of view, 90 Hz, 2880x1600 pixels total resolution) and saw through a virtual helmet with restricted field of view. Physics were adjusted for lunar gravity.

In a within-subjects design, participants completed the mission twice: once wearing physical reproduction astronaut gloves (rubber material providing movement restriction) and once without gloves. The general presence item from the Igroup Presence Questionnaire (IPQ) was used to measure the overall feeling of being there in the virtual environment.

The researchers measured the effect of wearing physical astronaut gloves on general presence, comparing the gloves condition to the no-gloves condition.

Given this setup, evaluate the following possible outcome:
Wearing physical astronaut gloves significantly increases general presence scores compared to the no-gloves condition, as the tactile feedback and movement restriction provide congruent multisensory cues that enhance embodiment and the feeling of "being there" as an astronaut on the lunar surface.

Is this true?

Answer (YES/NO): YES